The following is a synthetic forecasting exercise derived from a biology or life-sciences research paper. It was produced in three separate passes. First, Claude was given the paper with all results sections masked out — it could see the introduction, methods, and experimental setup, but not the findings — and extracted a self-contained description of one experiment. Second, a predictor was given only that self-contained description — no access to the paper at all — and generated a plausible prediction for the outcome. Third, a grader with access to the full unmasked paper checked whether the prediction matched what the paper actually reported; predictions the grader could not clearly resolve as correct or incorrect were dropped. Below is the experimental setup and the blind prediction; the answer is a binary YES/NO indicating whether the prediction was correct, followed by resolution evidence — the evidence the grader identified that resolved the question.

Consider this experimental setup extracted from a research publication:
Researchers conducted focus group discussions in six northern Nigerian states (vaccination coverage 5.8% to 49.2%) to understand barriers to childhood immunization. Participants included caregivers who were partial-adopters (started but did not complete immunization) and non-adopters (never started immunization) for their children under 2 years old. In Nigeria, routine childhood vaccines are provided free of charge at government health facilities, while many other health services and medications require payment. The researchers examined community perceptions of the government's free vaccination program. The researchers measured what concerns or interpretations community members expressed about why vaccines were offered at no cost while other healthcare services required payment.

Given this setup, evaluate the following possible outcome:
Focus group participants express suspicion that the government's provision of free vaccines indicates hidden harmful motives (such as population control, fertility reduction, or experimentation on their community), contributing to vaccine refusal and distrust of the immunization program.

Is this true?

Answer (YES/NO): YES